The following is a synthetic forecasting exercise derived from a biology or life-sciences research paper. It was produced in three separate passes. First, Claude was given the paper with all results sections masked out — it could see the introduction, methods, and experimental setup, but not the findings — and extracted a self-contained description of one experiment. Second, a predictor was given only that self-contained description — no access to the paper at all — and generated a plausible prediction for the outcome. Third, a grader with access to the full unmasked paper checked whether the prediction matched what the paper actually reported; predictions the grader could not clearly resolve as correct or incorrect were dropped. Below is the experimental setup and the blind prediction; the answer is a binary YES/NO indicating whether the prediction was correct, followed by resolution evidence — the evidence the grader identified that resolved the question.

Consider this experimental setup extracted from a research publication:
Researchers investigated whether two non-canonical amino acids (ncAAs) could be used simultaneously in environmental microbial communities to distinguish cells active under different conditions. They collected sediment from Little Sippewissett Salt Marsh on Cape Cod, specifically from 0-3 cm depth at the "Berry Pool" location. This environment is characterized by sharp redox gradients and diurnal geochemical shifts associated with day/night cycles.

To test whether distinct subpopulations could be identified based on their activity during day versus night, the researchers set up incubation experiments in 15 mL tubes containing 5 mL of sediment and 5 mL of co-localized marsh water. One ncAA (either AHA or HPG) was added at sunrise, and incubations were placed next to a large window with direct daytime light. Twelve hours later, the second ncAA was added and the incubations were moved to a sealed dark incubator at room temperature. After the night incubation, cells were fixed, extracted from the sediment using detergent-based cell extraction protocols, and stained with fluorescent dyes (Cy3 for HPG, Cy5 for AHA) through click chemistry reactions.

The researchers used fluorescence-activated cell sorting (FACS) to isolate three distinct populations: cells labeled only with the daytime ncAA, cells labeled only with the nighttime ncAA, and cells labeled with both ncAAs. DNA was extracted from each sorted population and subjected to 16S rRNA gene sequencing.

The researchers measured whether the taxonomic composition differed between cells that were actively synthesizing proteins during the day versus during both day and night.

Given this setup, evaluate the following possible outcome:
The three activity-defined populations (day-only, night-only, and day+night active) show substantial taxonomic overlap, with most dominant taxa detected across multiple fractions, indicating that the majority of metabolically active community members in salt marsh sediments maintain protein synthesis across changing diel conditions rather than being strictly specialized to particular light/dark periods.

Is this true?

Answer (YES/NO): NO